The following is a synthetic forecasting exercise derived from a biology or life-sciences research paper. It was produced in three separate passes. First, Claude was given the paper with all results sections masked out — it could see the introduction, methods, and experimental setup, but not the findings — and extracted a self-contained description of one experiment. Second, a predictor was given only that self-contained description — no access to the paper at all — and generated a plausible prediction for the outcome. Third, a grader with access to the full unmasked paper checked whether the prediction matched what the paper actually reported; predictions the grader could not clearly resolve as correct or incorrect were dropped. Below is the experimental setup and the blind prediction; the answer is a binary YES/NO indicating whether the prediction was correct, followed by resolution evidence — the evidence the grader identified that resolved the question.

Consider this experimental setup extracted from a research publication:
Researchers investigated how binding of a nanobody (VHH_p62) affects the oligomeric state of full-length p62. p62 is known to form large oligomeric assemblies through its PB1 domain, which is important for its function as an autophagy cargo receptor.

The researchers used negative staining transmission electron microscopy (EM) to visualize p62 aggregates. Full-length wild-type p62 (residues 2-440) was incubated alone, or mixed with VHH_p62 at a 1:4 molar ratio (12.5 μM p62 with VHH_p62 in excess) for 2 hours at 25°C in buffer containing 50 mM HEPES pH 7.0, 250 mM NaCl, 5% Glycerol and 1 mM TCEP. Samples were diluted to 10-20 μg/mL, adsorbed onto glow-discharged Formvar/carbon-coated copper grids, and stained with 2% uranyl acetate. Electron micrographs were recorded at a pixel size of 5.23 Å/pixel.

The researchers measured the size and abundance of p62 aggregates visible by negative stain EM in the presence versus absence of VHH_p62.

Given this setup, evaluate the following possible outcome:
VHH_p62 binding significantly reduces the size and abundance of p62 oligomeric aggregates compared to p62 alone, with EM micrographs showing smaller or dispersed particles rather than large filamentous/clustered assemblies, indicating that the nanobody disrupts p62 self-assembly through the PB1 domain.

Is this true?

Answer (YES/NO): NO